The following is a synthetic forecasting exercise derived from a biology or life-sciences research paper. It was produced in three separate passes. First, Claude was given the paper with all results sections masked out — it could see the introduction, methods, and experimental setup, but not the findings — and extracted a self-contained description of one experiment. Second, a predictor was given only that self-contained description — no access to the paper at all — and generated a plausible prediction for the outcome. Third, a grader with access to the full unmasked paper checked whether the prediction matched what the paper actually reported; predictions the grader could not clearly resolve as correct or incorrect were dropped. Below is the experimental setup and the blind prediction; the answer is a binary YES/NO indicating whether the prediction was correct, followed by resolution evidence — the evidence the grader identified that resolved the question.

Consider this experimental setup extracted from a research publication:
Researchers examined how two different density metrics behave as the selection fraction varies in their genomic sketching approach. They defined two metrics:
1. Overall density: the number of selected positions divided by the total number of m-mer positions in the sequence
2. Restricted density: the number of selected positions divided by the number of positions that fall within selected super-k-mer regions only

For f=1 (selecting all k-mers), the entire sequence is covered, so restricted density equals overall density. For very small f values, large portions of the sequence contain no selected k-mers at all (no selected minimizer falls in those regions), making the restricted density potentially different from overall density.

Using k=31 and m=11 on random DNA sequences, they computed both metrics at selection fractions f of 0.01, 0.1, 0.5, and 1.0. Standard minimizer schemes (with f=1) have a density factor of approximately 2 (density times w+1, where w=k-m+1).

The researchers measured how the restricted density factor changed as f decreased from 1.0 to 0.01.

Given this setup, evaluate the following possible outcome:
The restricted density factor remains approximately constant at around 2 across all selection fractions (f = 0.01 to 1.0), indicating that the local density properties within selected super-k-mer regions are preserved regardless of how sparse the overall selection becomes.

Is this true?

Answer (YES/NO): NO